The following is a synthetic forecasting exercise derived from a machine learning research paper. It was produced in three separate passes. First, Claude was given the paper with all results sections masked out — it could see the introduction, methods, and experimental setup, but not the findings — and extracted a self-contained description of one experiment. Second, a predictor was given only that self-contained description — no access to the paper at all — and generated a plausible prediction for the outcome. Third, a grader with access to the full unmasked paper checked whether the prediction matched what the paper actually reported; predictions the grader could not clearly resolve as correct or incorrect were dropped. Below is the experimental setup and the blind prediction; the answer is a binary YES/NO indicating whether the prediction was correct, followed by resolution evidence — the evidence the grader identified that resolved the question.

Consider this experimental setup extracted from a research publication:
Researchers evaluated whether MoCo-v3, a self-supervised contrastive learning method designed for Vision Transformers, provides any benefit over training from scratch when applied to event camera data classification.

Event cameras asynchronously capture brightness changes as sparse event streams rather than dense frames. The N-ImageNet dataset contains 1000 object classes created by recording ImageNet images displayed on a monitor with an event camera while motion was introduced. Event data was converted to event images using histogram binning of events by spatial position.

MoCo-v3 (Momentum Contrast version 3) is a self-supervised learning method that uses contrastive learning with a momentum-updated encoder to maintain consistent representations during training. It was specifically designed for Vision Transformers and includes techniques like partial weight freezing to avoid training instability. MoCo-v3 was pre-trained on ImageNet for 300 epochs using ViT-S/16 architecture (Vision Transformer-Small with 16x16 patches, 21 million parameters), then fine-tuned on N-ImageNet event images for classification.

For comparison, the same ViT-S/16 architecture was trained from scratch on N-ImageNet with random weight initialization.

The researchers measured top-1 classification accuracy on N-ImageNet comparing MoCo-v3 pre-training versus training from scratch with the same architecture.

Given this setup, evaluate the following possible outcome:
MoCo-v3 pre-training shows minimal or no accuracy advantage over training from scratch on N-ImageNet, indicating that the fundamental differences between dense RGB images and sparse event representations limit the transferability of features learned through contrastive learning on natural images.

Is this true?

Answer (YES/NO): YES